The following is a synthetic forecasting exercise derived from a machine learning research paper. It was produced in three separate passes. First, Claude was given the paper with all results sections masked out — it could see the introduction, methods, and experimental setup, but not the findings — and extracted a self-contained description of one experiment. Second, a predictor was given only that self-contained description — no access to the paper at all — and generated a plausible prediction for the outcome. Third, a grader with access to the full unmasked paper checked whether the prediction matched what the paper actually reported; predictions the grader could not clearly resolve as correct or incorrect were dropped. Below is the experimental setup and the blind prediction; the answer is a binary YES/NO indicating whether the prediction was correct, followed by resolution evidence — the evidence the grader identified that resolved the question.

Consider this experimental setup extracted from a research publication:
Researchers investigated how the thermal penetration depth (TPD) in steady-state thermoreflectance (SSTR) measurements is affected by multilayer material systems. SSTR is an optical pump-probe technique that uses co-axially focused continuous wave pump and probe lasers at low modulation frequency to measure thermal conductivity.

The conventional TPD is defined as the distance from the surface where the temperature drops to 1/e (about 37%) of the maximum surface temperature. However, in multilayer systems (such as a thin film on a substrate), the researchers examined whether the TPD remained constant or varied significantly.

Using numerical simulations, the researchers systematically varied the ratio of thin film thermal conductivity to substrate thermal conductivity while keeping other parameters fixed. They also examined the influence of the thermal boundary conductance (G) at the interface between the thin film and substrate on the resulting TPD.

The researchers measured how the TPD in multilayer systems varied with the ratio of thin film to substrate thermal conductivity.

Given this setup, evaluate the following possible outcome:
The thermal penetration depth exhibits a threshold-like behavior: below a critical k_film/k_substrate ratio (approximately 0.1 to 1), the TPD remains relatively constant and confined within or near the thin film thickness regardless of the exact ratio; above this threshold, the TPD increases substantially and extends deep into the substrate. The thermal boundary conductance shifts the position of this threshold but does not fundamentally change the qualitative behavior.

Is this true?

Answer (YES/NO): NO